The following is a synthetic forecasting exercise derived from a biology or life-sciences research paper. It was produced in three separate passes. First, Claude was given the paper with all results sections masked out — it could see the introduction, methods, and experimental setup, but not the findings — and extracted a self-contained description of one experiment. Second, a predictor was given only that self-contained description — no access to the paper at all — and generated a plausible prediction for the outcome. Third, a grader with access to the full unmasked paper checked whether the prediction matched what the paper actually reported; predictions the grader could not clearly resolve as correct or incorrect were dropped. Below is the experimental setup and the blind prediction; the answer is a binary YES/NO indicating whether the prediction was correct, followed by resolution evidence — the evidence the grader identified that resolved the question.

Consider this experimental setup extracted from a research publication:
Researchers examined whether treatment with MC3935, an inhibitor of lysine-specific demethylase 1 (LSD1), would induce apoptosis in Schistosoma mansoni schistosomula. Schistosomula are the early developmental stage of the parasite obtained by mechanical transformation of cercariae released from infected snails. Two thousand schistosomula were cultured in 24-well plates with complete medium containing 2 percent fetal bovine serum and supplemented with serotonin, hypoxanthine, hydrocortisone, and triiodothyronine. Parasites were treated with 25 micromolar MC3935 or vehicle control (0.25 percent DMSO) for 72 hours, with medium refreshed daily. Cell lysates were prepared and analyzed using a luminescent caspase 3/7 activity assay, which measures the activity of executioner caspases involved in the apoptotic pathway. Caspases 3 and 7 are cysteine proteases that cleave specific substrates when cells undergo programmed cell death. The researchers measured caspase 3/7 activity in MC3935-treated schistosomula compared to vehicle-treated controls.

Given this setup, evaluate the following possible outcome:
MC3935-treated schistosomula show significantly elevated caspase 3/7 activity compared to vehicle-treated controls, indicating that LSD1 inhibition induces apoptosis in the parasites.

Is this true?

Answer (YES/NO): YES